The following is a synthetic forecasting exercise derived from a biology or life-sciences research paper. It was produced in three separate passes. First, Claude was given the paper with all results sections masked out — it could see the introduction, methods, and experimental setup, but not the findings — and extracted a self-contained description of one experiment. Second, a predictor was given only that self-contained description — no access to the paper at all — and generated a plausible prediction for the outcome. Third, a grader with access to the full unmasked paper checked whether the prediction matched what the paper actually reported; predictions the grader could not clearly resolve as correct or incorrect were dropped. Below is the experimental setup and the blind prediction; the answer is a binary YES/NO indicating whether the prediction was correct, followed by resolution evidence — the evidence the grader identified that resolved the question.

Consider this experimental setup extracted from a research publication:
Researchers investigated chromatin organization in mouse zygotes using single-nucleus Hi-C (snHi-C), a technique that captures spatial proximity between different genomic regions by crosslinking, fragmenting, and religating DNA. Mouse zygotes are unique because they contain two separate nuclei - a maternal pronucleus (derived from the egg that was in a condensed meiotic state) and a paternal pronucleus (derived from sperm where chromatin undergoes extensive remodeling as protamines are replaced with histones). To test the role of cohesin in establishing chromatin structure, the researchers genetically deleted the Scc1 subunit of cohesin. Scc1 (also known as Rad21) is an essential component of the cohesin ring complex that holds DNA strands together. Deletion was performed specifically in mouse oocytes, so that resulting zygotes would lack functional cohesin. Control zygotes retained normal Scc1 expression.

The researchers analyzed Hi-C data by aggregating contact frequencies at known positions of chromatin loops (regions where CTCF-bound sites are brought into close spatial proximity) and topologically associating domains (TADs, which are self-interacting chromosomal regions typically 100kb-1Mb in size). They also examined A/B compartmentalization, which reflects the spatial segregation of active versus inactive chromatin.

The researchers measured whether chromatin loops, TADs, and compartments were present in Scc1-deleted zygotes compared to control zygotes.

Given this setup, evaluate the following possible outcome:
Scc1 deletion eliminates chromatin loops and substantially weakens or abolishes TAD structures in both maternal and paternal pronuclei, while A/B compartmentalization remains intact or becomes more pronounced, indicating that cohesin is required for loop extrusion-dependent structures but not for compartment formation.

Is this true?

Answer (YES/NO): YES